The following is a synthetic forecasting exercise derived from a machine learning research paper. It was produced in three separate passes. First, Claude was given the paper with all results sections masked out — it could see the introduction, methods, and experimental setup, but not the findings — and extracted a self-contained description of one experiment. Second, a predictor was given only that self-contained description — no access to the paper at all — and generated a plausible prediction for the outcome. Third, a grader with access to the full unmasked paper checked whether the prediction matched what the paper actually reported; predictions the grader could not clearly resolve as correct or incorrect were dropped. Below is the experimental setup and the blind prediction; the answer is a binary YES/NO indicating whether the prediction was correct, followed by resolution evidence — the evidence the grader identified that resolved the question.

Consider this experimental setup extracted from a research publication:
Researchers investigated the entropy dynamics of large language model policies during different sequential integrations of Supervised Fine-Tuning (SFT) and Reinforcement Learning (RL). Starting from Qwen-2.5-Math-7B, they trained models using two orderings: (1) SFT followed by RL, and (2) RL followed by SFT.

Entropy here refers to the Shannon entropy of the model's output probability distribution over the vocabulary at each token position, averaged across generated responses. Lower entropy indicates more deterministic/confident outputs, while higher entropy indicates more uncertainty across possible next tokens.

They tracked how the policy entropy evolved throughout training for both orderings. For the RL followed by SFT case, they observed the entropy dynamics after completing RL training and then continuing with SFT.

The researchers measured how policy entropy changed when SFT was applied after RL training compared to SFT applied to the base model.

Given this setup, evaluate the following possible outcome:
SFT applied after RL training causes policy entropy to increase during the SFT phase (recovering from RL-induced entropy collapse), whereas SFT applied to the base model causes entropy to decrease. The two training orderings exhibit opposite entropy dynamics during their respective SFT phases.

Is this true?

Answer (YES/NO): NO